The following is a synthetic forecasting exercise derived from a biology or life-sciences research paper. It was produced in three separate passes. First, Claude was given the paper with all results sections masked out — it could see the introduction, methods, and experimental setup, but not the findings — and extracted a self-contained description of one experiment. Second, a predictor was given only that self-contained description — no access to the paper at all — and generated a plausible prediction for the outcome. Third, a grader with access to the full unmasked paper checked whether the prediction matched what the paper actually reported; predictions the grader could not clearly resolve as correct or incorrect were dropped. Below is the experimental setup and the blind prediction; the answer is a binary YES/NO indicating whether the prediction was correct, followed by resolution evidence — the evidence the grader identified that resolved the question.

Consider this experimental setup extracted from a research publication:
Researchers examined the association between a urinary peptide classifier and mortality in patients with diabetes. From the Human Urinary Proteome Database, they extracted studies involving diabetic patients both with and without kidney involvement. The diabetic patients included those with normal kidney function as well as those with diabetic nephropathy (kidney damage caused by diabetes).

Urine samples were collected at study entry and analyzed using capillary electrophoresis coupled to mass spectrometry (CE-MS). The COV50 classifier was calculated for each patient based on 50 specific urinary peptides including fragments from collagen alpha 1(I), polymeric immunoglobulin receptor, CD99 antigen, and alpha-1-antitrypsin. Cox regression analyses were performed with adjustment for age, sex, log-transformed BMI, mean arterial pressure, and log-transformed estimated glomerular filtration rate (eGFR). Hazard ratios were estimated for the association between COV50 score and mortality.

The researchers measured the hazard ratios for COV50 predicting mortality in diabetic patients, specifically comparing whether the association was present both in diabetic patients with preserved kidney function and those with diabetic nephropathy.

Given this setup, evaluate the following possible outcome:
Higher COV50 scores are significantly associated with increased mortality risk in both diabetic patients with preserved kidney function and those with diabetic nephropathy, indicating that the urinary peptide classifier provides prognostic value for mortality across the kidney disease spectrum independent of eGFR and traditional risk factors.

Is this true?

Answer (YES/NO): NO